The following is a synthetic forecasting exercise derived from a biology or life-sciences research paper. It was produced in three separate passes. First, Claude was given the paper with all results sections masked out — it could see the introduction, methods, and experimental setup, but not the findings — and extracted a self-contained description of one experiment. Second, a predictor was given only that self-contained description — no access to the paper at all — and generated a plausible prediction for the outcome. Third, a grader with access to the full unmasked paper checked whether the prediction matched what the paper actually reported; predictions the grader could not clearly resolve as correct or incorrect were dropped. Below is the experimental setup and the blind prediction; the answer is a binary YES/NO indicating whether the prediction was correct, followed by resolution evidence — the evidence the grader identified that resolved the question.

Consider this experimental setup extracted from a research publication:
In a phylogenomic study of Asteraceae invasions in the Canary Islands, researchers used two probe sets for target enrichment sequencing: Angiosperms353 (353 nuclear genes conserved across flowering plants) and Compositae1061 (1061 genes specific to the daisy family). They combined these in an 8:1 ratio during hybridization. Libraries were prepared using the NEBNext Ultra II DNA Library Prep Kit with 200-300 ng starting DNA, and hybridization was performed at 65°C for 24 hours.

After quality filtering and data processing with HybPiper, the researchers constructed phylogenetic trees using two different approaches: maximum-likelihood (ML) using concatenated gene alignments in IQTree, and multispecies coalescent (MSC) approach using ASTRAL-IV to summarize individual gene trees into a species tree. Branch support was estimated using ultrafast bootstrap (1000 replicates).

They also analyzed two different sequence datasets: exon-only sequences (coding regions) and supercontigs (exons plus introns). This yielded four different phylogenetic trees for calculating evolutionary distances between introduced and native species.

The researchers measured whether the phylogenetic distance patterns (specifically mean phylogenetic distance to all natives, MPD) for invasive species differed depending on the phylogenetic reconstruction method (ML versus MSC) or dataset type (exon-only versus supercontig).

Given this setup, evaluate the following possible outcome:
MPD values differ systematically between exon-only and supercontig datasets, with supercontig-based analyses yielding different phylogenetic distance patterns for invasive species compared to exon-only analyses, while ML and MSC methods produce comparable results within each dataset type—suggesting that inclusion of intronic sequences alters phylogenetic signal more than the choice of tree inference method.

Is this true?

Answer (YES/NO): YES